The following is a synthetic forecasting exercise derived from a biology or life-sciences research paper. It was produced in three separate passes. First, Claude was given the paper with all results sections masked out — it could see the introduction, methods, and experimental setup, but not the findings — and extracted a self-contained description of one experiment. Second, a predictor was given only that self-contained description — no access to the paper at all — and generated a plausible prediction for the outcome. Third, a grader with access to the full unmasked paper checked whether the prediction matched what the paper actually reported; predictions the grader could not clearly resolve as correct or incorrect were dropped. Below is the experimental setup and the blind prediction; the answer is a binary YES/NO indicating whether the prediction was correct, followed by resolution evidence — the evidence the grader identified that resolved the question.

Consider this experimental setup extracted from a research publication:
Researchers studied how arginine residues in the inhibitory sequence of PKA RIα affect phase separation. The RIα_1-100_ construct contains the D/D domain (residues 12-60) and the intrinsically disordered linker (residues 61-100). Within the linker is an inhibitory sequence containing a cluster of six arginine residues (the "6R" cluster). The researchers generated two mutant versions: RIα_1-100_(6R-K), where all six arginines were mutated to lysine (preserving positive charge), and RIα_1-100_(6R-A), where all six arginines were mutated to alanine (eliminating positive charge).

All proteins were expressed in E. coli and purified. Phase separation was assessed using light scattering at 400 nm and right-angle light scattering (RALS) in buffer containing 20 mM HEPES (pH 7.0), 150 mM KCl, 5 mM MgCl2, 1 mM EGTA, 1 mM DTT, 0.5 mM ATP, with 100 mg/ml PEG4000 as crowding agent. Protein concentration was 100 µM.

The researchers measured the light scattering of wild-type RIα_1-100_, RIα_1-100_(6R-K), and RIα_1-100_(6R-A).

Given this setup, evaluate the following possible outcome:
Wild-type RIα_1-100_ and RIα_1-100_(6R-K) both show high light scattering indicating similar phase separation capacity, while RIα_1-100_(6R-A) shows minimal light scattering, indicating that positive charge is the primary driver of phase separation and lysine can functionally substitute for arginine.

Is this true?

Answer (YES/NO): YES